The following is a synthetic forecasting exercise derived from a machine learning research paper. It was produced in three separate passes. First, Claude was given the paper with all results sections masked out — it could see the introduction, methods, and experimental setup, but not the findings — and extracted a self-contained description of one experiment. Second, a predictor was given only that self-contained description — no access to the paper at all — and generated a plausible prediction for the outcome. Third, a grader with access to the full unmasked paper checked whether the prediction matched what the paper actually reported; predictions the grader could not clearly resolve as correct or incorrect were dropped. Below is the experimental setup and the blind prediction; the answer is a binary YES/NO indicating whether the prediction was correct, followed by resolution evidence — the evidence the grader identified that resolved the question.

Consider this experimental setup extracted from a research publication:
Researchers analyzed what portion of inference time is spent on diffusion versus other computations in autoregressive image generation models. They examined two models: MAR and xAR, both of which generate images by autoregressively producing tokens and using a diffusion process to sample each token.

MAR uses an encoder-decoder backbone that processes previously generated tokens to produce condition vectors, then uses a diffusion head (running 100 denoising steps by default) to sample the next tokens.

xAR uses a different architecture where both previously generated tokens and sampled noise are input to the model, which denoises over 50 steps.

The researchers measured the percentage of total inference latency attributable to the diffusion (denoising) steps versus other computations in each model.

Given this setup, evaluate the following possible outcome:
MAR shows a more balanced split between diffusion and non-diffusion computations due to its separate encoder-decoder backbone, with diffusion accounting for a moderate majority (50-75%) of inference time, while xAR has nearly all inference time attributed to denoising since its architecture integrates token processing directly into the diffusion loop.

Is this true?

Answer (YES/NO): NO